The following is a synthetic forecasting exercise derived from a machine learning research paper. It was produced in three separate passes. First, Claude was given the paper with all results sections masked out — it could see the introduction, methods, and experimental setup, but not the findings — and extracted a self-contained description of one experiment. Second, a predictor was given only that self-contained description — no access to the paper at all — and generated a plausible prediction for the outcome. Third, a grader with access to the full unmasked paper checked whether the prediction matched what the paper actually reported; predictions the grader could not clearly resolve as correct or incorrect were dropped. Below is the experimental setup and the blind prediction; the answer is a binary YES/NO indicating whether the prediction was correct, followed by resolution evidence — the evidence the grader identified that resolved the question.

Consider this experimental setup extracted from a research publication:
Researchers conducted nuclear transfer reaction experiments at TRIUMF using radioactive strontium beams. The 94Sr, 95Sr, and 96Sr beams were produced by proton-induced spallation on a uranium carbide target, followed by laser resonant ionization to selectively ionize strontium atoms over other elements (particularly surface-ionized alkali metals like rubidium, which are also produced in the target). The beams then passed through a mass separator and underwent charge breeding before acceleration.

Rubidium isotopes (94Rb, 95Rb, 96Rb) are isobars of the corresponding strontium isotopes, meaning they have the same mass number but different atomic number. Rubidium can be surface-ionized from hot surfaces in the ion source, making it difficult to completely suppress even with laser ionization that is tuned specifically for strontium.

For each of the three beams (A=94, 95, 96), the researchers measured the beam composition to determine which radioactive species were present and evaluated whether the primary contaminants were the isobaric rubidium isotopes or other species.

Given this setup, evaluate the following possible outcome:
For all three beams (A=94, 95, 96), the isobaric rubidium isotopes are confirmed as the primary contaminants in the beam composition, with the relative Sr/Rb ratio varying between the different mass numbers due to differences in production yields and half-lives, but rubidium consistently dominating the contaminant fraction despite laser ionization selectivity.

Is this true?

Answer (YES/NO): NO